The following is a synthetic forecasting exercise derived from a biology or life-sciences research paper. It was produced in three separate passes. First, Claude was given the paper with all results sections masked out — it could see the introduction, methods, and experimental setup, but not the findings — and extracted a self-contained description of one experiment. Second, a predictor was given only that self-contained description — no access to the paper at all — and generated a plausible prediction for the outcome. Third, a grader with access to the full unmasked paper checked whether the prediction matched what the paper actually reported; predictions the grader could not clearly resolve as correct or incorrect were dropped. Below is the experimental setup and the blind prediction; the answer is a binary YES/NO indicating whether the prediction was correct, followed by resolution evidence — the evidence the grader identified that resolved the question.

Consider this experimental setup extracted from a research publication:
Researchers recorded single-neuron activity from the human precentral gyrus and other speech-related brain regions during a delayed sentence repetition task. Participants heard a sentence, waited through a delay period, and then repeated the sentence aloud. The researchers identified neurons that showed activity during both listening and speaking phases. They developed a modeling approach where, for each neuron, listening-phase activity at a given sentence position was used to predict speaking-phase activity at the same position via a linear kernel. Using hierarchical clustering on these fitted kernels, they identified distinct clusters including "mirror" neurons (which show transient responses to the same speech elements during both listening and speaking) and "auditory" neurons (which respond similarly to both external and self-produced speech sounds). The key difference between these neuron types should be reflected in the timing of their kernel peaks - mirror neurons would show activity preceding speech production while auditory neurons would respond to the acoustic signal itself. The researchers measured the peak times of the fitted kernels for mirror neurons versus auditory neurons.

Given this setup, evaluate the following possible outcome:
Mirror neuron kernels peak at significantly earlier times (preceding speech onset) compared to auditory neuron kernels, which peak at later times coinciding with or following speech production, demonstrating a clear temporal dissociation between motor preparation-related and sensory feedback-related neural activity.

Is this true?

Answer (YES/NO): YES